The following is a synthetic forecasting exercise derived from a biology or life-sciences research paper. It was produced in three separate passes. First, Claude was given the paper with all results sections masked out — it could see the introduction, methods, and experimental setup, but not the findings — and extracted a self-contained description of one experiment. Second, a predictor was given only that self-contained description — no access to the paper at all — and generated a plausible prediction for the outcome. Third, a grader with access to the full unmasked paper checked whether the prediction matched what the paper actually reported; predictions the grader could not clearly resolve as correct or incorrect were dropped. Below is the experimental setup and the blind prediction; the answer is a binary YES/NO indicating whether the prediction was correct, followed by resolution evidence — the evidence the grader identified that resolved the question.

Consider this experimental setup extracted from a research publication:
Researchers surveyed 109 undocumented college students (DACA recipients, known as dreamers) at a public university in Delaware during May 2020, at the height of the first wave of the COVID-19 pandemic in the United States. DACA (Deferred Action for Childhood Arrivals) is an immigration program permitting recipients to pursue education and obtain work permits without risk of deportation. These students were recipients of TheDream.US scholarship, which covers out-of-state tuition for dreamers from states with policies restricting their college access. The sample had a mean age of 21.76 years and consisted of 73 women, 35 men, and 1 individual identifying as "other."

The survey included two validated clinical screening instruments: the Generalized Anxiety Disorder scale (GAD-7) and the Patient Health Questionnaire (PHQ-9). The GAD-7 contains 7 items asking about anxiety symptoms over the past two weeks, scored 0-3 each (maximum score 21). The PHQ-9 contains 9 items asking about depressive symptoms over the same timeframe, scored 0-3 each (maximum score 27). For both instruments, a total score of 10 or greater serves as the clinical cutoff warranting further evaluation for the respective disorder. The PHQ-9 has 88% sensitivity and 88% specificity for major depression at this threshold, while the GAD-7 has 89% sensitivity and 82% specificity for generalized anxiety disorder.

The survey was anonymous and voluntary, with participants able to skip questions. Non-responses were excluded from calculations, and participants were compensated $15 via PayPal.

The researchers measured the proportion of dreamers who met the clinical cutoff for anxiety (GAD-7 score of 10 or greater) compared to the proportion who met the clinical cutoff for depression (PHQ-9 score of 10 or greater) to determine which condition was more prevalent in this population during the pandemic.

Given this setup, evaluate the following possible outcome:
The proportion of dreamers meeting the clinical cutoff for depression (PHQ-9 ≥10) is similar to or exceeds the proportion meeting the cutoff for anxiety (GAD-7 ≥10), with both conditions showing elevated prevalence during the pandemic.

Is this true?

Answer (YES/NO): YES